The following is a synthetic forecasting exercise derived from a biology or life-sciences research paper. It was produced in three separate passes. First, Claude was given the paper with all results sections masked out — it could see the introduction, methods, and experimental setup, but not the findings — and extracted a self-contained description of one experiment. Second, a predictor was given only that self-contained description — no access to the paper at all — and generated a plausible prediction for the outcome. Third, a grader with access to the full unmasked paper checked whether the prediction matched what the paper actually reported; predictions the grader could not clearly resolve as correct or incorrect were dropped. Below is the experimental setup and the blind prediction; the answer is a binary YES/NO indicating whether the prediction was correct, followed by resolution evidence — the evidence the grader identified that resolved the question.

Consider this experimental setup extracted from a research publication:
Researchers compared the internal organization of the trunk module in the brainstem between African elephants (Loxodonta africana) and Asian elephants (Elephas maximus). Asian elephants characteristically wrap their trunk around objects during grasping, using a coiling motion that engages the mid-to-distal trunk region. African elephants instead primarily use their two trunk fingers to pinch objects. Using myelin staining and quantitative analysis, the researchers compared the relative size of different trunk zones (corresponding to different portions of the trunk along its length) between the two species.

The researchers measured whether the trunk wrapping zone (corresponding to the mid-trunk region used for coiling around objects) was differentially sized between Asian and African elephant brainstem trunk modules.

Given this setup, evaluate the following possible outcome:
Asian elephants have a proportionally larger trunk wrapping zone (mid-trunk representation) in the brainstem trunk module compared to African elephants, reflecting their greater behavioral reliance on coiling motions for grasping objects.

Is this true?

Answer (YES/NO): YES